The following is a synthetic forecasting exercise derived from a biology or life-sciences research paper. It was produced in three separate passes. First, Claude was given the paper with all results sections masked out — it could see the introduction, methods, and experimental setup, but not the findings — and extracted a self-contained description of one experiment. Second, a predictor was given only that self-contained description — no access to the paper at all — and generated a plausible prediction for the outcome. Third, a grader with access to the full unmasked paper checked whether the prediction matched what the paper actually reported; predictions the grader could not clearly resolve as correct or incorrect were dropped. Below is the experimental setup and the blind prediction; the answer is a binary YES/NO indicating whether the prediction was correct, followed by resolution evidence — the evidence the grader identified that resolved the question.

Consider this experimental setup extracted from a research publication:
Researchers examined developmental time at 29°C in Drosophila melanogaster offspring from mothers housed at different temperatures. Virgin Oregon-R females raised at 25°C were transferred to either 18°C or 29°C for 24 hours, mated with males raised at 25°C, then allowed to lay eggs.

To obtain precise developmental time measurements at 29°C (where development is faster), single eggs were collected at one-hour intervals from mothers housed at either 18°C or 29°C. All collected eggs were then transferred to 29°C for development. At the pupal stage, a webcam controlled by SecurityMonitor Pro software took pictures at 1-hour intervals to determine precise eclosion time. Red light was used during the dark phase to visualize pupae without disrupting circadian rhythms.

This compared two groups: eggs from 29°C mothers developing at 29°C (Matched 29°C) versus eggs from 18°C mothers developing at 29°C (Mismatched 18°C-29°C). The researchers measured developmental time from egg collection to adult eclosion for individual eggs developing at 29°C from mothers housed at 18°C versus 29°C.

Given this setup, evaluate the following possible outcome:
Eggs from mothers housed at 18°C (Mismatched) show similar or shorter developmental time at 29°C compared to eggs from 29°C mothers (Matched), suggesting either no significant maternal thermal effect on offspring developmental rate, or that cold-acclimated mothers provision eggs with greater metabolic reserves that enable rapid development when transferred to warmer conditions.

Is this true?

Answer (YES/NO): NO